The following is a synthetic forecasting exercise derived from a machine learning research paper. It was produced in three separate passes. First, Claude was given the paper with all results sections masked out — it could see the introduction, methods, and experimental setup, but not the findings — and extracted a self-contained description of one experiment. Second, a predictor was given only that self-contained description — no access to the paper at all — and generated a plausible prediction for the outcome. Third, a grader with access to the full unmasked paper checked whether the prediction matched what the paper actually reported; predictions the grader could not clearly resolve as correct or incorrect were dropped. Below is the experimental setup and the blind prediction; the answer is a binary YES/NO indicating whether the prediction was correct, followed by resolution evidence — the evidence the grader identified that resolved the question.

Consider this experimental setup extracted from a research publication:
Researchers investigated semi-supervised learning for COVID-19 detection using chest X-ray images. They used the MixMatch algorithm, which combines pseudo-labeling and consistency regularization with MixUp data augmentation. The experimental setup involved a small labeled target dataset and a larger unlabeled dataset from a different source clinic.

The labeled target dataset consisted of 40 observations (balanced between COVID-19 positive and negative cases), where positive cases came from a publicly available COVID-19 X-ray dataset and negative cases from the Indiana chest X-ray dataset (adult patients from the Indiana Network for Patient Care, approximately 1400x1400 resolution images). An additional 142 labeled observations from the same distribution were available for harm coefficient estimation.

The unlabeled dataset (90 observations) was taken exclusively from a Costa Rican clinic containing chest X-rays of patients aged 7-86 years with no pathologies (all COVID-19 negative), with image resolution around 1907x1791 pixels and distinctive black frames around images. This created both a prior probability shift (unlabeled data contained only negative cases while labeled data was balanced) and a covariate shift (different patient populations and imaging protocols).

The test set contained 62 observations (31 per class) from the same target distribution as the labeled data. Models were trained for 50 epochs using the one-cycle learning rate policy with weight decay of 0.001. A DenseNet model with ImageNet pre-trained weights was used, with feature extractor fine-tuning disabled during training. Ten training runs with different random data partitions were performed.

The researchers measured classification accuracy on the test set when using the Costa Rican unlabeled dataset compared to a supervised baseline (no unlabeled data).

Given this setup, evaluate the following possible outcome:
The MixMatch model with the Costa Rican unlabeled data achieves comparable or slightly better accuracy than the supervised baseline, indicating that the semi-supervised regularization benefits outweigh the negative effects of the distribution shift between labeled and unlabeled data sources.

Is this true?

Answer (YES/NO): NO